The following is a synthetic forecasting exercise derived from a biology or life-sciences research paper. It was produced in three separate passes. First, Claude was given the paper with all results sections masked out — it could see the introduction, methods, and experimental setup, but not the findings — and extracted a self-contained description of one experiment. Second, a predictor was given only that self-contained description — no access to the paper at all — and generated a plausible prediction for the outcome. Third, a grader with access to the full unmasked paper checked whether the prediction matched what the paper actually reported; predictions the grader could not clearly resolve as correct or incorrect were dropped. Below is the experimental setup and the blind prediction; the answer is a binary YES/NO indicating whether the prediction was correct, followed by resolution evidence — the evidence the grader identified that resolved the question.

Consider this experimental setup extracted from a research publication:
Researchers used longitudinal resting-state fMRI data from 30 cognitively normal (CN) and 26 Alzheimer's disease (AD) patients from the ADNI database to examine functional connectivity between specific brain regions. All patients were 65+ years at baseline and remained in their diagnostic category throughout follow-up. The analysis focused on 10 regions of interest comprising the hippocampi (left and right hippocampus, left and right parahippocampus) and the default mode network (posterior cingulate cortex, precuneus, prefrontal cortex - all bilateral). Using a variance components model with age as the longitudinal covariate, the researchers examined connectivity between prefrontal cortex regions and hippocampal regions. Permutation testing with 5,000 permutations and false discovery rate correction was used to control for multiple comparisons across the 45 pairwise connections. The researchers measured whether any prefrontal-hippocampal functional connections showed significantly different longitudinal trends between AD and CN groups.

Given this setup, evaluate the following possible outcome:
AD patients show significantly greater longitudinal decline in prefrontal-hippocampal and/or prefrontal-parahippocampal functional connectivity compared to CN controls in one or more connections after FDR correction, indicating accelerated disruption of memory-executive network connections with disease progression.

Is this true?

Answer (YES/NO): NO